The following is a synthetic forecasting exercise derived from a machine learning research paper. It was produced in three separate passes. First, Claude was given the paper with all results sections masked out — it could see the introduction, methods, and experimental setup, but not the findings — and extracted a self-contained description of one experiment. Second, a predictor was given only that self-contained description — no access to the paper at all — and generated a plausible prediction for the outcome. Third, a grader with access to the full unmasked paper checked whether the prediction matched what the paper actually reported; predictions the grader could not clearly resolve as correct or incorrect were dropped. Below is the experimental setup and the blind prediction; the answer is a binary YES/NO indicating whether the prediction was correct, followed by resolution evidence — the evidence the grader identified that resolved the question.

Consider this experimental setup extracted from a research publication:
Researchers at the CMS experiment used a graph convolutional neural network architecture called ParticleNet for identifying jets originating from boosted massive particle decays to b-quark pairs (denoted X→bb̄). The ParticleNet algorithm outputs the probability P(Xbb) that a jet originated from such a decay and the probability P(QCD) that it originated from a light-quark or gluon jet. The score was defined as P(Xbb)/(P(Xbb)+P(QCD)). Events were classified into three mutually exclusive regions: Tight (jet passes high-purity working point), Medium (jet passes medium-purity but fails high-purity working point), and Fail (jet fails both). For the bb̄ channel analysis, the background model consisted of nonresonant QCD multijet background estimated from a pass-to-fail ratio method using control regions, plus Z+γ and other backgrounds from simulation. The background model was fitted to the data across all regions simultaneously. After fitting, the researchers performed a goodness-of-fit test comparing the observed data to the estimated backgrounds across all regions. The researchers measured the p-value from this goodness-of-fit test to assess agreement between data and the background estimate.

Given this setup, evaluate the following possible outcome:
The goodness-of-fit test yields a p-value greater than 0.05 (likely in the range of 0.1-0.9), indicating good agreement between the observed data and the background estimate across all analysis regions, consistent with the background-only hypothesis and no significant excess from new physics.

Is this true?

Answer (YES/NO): YES